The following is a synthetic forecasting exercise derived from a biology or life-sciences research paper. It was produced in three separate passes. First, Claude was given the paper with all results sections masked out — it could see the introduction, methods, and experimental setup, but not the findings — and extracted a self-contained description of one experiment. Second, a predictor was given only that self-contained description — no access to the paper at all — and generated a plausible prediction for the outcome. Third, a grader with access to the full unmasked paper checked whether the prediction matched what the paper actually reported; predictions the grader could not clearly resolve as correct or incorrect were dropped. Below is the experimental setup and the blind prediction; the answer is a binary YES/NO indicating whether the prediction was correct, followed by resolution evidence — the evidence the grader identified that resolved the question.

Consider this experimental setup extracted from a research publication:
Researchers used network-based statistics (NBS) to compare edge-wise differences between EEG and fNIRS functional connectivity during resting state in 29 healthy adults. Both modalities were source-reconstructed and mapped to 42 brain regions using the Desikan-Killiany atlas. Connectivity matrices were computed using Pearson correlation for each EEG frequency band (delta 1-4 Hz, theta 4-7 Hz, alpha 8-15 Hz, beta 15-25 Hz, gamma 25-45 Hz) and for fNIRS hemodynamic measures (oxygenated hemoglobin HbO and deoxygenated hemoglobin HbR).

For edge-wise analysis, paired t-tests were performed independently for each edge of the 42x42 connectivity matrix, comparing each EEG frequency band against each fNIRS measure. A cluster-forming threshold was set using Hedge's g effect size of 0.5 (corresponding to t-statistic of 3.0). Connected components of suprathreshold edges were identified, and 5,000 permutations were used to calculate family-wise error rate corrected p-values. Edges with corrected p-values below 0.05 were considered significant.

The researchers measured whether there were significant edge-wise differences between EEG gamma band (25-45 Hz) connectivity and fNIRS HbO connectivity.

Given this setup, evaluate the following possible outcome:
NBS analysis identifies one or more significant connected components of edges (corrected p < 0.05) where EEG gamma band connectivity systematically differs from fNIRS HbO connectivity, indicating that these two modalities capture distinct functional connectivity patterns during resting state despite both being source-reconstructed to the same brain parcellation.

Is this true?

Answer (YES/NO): YES